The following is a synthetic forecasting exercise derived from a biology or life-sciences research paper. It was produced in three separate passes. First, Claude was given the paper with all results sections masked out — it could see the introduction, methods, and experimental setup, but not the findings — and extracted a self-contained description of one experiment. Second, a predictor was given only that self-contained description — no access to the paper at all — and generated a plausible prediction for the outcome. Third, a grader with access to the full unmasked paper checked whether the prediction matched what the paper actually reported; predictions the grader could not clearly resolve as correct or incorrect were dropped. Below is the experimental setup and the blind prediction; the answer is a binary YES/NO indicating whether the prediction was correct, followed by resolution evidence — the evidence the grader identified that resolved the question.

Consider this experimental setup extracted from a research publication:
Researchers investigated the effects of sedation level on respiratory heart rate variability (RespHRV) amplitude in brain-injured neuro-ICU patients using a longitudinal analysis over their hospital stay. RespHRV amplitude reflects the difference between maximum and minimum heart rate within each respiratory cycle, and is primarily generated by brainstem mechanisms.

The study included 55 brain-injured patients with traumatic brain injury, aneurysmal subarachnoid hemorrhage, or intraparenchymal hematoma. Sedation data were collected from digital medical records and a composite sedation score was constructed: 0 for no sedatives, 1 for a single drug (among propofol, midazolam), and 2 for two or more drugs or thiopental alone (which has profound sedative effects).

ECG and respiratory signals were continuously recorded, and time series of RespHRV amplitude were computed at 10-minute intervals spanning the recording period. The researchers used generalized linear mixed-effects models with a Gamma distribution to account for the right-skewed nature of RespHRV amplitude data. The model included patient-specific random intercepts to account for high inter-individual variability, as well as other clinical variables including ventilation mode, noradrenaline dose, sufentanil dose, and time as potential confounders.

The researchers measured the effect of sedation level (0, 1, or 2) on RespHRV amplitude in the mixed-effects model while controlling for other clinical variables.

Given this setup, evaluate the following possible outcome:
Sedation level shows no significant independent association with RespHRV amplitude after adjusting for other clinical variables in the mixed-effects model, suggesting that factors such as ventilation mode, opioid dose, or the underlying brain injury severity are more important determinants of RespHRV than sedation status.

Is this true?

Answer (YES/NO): NO